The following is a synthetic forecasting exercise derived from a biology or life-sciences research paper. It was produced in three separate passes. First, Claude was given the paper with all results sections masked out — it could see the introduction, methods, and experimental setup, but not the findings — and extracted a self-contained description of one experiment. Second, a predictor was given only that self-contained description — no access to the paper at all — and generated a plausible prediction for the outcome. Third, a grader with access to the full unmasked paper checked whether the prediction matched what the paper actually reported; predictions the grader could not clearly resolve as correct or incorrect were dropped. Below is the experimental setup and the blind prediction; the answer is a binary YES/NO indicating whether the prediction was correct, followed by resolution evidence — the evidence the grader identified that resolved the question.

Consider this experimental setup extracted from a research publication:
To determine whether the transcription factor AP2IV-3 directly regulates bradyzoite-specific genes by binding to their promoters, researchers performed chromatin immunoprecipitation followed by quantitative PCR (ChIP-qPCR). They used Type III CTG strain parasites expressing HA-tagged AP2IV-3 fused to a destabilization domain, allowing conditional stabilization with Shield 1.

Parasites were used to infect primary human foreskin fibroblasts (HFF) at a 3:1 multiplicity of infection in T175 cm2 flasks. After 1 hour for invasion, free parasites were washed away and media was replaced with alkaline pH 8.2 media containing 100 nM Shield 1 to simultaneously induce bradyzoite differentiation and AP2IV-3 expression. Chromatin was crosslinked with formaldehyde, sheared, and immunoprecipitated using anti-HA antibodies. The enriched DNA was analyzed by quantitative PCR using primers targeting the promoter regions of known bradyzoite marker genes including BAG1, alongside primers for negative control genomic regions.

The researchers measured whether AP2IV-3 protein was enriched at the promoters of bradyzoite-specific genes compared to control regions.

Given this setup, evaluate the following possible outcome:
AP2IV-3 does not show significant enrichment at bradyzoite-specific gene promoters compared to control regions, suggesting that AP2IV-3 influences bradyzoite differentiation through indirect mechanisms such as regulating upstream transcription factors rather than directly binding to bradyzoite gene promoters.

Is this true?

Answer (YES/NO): NO